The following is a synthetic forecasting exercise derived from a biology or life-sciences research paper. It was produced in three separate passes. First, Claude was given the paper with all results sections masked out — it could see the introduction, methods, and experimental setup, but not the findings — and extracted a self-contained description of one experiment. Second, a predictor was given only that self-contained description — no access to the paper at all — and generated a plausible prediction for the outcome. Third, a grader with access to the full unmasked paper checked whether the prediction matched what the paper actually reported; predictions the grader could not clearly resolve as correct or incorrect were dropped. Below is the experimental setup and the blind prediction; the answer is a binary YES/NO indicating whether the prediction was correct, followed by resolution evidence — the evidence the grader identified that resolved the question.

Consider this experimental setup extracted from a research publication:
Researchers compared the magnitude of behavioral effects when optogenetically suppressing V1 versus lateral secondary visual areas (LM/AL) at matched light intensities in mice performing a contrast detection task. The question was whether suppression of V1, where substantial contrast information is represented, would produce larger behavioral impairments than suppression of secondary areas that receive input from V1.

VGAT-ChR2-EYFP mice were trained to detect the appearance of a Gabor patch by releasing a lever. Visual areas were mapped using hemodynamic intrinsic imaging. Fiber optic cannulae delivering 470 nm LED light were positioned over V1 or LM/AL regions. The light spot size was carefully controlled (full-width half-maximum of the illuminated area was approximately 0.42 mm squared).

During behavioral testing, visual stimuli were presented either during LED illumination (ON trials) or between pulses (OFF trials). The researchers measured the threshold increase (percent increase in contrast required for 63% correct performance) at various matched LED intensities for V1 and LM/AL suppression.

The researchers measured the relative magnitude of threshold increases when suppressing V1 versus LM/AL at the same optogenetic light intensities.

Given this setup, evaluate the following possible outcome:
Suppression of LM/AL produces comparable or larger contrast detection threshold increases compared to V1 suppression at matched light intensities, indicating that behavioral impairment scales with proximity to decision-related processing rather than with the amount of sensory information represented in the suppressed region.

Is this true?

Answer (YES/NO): YES